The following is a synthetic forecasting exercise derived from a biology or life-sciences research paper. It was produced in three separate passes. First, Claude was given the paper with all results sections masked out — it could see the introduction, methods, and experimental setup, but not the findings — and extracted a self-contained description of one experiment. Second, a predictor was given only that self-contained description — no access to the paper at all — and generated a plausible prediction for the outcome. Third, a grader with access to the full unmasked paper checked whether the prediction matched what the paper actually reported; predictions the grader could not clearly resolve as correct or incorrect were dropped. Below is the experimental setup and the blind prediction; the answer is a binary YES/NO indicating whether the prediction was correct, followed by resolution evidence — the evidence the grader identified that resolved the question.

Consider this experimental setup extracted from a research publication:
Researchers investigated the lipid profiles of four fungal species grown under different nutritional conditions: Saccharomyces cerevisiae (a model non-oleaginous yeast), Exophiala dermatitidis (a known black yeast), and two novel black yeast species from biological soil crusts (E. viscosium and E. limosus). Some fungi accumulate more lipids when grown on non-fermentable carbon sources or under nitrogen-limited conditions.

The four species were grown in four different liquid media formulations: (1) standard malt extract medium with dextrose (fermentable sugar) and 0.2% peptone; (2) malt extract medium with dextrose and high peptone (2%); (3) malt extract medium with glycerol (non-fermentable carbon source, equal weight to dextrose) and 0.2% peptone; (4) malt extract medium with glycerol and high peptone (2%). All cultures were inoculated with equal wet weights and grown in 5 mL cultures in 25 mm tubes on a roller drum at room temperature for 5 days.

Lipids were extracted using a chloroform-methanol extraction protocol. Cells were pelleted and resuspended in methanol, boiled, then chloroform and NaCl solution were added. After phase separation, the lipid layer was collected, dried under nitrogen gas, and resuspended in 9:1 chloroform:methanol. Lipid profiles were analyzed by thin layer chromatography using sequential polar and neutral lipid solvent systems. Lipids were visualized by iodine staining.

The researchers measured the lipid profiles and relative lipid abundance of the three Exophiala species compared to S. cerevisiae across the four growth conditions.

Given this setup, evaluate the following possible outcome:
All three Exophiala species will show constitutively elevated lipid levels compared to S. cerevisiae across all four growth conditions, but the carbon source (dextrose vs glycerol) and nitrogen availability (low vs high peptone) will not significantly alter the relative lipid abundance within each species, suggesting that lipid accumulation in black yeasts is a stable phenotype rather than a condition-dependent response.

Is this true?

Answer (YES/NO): NO